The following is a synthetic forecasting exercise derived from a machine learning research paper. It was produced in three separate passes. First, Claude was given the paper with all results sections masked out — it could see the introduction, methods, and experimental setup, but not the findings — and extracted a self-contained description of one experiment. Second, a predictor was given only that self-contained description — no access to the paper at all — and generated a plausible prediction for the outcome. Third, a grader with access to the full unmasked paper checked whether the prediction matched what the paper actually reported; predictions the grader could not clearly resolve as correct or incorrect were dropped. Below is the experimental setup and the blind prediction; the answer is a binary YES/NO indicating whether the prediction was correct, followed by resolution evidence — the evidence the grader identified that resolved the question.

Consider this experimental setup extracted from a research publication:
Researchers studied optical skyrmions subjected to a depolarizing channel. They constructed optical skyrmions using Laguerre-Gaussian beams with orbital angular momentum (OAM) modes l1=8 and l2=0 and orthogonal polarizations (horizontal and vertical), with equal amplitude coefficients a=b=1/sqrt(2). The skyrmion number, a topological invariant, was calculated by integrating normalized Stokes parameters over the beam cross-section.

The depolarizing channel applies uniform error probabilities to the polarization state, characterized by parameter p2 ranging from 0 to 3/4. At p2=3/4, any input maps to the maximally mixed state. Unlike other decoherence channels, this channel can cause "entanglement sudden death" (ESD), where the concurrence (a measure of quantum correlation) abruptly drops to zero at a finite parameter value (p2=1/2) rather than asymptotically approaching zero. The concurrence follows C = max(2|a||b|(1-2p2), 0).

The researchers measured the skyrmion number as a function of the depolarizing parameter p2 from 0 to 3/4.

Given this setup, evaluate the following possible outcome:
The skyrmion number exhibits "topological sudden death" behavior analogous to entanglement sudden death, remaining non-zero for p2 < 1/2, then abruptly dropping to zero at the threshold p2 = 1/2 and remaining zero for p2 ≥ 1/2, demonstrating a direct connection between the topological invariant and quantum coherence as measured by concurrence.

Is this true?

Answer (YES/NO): NO